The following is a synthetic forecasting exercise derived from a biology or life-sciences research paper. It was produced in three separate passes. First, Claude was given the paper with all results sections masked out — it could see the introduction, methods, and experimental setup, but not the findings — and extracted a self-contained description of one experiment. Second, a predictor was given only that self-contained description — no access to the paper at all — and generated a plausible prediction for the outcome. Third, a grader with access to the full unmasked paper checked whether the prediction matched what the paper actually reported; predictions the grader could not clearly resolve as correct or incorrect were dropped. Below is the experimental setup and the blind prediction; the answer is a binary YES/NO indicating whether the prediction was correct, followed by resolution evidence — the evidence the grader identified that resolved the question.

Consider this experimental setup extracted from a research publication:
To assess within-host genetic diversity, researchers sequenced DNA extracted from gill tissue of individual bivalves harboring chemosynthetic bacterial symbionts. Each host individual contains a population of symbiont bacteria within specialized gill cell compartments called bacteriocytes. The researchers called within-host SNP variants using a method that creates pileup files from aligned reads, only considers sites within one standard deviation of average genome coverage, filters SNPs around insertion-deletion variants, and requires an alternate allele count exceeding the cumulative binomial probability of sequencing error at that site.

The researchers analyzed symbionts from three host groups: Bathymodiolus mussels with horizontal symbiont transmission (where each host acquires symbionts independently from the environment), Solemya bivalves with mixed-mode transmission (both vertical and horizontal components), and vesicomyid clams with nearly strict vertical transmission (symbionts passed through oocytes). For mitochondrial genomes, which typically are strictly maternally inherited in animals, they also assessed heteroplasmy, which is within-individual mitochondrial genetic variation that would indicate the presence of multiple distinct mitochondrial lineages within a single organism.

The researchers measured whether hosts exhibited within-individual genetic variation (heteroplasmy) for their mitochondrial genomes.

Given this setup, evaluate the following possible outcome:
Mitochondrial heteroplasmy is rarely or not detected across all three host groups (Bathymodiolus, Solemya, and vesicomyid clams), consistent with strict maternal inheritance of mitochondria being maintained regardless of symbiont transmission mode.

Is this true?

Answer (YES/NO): YES